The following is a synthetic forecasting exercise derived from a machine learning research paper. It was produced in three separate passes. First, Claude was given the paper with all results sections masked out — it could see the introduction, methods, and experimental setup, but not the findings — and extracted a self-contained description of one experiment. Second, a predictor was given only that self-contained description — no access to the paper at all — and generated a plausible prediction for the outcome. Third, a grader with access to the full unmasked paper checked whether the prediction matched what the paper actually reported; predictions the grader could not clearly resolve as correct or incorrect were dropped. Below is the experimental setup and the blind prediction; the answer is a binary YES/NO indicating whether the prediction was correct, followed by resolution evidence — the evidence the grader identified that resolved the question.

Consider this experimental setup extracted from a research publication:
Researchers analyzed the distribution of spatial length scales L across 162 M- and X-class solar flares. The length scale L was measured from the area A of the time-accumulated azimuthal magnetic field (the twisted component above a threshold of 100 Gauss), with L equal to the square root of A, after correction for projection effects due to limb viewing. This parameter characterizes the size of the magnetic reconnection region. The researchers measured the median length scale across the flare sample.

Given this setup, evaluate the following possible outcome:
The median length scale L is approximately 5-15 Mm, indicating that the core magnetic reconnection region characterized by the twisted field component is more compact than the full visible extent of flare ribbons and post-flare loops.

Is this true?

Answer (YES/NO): NO